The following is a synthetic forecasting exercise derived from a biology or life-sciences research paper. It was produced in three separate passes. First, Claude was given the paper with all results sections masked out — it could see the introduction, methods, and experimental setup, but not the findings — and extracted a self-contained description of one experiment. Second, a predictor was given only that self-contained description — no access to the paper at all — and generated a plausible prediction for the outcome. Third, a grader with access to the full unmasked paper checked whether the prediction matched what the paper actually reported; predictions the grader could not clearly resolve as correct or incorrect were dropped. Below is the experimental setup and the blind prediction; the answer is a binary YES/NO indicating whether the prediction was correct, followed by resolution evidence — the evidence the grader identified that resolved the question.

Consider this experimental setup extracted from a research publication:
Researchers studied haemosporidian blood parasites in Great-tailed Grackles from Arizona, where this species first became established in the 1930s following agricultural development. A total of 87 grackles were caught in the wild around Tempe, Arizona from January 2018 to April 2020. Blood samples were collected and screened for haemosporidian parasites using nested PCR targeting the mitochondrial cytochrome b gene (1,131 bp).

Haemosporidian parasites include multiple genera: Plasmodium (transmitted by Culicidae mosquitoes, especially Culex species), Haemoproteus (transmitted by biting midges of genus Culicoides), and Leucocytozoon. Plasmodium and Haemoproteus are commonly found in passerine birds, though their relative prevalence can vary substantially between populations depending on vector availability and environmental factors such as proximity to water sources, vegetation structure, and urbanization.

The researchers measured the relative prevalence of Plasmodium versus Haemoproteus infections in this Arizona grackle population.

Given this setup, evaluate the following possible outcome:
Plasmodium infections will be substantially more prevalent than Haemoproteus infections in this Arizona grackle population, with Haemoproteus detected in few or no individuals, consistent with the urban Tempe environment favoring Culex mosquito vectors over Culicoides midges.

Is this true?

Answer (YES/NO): YES